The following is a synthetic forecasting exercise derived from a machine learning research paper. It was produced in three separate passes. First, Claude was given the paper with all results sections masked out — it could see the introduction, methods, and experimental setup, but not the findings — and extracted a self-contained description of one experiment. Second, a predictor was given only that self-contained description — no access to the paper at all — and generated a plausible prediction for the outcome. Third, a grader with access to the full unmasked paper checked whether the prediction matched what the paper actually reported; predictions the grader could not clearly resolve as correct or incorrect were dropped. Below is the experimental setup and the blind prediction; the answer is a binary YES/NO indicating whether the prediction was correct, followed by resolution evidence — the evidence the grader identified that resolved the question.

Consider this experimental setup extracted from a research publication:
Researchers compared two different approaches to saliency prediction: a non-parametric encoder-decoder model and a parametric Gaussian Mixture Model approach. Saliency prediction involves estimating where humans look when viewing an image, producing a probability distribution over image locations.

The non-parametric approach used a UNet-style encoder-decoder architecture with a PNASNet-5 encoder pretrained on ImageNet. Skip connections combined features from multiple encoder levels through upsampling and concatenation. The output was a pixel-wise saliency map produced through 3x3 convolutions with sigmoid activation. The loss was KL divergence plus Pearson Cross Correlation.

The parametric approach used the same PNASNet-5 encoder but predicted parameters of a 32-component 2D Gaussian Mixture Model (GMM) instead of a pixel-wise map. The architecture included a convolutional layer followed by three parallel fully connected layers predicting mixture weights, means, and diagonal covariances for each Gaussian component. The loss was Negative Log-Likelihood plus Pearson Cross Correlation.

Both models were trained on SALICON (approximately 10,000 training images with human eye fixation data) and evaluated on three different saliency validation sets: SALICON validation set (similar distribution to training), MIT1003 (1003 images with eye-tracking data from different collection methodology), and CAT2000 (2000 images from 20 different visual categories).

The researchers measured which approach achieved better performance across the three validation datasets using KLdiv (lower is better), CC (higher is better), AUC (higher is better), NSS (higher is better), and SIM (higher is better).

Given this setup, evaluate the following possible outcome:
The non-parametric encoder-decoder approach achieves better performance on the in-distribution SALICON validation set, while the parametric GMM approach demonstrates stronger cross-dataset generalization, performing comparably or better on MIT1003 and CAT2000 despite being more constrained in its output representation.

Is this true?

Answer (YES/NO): NO